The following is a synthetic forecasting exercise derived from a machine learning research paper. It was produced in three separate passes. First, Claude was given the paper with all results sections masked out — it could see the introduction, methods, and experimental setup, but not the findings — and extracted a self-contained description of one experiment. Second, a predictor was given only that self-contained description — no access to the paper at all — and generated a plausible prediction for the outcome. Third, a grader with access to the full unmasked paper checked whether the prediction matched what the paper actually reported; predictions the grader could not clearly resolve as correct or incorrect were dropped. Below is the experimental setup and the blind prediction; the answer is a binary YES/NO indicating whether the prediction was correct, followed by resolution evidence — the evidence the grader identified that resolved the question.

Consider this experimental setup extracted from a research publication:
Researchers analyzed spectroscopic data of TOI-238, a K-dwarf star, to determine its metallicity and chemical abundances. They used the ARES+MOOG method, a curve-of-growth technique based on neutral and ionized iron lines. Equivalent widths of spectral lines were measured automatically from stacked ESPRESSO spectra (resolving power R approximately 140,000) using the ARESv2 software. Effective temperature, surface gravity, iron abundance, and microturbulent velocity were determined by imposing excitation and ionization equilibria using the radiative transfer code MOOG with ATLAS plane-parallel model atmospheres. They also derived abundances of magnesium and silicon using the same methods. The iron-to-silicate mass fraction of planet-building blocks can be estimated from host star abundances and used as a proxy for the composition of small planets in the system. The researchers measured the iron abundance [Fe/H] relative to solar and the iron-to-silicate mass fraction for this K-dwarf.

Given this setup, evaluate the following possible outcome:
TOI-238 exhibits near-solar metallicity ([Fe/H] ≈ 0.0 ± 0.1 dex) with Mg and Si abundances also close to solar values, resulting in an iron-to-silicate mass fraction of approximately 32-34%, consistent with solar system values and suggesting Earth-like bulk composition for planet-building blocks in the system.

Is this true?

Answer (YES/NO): NO